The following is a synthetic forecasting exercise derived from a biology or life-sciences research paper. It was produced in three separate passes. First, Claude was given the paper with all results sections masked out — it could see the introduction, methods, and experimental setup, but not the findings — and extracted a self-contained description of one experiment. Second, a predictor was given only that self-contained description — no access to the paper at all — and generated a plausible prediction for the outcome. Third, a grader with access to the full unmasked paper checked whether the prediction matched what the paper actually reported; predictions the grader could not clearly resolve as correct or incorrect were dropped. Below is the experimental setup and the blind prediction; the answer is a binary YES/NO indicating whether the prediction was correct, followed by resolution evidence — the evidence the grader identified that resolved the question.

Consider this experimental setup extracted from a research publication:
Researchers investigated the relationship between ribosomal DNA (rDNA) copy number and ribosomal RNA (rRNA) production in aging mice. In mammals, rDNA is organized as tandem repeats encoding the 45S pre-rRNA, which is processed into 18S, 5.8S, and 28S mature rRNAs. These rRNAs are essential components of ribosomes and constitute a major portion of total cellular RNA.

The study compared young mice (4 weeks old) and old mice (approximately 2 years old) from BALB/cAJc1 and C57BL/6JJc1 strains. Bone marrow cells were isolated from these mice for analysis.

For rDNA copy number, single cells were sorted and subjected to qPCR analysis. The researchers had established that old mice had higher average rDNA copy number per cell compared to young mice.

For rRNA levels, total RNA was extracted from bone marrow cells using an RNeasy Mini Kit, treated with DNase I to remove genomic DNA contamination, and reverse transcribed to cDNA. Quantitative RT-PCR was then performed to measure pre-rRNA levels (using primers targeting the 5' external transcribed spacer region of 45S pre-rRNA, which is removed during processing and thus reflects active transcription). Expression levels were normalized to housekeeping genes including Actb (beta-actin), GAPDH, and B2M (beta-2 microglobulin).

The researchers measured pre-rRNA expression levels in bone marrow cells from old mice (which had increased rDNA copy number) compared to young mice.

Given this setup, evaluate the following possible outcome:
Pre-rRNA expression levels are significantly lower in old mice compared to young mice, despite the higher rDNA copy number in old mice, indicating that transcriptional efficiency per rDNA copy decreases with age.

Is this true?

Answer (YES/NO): NO